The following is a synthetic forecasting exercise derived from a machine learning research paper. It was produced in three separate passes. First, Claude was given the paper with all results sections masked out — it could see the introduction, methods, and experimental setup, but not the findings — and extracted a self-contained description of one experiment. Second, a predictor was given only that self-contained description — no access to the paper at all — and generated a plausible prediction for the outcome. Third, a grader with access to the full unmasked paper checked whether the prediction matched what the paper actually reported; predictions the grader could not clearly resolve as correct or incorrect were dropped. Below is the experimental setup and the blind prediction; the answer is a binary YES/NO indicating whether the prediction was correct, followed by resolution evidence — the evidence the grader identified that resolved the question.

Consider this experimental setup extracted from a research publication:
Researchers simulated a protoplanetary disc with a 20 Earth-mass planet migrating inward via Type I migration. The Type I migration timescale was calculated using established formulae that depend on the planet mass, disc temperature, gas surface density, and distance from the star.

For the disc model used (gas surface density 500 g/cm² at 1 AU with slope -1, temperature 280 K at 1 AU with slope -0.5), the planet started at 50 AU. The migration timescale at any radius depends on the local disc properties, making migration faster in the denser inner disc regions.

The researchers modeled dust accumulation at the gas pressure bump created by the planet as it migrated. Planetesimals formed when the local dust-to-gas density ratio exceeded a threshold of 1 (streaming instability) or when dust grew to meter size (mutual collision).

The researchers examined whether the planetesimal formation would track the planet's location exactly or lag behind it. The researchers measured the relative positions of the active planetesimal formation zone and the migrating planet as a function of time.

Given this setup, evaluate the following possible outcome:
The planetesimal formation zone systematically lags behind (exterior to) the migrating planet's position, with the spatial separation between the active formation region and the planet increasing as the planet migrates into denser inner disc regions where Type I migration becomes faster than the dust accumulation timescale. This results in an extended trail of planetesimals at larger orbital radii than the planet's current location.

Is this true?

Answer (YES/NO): NO